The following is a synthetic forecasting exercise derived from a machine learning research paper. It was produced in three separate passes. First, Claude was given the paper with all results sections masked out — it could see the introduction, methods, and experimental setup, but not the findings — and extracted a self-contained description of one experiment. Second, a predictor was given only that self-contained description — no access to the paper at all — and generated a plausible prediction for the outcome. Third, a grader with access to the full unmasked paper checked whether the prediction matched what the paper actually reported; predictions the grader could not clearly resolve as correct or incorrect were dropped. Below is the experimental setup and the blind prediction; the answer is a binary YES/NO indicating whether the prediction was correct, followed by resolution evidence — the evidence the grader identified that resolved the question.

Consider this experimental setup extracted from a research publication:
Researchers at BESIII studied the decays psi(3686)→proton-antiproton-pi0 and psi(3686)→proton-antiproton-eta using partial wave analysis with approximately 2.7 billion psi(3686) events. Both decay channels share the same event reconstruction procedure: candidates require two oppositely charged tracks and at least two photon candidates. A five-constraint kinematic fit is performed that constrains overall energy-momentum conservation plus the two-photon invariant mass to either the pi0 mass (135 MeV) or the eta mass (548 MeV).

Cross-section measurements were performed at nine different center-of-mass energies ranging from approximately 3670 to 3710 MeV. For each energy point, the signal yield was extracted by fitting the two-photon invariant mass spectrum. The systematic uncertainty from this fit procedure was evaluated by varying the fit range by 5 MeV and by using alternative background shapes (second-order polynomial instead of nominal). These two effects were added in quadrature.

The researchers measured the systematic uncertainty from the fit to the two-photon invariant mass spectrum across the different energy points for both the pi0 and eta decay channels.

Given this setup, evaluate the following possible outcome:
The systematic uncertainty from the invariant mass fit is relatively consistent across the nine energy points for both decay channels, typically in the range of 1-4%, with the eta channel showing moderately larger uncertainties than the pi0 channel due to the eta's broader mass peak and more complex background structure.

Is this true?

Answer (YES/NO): NO